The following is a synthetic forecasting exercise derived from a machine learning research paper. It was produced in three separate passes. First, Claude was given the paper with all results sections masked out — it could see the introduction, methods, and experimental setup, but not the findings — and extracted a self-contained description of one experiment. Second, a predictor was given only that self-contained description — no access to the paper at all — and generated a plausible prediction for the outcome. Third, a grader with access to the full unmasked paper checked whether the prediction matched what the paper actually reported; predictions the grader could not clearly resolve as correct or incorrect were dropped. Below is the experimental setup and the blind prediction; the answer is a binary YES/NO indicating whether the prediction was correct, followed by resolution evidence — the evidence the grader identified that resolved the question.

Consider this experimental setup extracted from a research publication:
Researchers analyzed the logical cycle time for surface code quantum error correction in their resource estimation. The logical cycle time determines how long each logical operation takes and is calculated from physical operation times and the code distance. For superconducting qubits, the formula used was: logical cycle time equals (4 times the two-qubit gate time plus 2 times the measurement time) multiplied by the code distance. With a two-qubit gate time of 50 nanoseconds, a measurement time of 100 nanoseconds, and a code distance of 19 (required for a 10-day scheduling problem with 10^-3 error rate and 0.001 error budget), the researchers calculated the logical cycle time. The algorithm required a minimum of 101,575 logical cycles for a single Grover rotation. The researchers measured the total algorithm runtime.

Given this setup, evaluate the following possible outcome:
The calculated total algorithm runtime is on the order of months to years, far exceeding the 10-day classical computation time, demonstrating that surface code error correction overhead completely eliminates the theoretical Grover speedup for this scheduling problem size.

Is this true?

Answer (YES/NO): NO